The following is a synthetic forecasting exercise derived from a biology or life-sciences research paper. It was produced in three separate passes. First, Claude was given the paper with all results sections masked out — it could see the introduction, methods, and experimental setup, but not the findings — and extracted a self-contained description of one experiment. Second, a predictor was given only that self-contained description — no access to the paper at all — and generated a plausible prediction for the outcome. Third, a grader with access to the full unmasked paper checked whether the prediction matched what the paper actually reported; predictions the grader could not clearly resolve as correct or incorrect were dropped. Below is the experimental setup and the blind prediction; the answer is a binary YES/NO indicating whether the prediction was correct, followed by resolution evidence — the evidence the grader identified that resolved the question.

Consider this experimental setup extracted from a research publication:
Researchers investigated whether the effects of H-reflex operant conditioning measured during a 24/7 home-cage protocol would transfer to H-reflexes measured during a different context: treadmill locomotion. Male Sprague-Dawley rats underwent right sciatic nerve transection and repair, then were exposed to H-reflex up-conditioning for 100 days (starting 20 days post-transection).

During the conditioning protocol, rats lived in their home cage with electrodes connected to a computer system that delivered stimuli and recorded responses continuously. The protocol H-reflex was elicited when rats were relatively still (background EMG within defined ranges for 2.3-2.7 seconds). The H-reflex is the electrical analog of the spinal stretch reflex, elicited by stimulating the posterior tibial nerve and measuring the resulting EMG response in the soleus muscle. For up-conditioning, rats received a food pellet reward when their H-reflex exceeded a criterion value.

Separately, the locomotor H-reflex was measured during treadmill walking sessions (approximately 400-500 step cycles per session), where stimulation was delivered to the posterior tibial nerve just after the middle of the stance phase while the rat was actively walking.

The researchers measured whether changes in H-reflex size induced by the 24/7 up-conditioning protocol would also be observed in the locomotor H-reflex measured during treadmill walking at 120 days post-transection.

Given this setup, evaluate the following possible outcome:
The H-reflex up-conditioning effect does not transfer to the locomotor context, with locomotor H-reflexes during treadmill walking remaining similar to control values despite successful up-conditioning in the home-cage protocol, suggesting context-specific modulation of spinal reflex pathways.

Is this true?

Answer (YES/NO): NO